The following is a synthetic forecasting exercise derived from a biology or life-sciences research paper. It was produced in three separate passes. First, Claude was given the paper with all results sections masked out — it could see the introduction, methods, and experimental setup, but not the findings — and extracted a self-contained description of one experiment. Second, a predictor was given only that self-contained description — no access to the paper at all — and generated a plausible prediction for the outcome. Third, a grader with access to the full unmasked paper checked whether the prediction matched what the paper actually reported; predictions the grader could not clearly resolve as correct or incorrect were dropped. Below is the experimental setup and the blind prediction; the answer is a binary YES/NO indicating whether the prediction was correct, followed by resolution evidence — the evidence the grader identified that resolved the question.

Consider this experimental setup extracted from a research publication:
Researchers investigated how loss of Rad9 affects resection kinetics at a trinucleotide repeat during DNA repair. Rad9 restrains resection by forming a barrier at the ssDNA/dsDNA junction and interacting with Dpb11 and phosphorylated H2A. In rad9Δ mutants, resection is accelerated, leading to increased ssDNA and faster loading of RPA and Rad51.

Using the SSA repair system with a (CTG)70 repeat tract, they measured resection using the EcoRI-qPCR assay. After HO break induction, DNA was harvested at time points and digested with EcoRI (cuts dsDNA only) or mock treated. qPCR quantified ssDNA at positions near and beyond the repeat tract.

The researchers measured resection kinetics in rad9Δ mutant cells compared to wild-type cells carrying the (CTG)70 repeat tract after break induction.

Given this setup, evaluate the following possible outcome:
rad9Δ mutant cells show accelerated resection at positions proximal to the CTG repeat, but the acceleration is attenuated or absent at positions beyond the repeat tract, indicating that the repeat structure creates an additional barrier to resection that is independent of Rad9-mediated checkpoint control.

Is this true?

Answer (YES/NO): NO